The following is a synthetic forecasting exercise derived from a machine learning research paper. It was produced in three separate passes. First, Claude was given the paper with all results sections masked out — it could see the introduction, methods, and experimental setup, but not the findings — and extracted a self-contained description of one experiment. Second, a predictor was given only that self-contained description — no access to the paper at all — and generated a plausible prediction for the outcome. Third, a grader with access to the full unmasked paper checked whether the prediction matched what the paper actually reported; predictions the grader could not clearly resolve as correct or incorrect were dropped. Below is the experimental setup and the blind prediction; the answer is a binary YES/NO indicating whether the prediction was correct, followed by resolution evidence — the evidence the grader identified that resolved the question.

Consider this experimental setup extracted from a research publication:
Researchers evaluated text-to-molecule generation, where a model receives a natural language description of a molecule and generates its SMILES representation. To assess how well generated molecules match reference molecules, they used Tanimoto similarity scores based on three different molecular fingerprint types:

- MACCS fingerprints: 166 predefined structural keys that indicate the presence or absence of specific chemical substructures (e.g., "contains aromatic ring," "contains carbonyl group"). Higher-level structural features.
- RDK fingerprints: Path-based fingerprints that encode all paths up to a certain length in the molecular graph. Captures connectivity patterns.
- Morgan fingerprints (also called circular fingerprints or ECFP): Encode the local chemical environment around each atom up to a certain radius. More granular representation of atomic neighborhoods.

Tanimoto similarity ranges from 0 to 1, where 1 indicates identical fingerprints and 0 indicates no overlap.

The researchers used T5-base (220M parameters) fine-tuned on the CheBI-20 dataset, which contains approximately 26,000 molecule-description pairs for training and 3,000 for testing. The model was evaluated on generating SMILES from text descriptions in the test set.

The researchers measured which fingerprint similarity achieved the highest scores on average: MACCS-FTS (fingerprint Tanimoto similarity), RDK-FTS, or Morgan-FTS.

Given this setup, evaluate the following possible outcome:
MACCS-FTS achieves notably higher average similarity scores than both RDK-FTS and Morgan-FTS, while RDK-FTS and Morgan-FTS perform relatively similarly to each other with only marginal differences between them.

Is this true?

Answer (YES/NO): NO